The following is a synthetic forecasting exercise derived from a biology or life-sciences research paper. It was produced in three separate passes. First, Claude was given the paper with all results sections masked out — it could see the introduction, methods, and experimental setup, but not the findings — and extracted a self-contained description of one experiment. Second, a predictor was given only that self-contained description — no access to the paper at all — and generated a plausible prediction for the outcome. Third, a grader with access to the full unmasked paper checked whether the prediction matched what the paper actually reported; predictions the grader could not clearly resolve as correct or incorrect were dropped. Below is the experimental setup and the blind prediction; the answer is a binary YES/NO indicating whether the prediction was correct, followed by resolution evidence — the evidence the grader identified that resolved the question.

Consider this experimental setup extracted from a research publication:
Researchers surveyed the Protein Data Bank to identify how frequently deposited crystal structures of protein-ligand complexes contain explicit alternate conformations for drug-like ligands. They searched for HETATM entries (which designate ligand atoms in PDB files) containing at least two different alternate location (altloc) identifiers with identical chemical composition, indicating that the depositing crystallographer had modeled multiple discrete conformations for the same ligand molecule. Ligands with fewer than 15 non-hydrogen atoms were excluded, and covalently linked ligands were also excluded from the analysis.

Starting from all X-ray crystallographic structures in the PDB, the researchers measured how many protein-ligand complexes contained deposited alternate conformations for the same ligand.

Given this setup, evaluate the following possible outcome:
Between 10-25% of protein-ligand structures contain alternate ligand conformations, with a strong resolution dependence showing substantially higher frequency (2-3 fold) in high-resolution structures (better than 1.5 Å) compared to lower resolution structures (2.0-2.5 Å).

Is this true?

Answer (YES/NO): NO